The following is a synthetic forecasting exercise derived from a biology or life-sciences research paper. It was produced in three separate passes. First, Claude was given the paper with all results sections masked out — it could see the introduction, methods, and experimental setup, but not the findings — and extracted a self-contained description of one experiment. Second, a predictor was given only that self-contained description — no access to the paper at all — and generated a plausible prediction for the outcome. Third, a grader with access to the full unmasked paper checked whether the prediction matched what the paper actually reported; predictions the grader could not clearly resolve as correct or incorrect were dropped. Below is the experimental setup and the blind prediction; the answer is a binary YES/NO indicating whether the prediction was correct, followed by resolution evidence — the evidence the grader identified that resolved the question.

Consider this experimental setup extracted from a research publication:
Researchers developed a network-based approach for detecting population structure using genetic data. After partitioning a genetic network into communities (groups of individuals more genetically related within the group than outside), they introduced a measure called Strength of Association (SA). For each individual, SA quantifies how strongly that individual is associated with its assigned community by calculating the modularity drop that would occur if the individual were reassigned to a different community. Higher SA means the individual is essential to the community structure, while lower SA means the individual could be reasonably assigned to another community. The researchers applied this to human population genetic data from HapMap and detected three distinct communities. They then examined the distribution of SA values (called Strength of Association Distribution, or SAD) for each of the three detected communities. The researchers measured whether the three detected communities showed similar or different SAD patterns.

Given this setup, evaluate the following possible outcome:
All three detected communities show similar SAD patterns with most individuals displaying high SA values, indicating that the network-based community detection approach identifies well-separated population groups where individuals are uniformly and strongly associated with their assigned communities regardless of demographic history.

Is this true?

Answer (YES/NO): NO